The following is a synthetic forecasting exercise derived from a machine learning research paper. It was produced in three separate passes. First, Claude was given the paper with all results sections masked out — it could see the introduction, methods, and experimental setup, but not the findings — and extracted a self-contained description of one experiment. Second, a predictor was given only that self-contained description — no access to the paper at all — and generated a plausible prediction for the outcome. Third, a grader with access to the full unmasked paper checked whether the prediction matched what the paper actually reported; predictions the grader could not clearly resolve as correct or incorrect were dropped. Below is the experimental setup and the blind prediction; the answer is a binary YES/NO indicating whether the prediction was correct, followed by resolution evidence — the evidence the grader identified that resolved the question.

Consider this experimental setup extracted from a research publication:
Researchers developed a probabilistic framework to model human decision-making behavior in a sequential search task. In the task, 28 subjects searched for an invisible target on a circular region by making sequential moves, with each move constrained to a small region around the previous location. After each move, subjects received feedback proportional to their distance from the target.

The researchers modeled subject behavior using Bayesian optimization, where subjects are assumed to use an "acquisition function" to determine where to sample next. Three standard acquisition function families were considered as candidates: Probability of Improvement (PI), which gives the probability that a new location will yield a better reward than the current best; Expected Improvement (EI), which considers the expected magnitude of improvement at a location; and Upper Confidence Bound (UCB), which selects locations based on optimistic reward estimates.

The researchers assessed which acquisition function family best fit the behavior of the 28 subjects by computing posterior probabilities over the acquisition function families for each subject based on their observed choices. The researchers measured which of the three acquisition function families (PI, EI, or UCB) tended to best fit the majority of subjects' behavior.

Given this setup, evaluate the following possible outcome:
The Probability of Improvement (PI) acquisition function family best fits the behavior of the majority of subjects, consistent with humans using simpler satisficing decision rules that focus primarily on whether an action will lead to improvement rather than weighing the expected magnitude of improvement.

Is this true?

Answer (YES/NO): NO